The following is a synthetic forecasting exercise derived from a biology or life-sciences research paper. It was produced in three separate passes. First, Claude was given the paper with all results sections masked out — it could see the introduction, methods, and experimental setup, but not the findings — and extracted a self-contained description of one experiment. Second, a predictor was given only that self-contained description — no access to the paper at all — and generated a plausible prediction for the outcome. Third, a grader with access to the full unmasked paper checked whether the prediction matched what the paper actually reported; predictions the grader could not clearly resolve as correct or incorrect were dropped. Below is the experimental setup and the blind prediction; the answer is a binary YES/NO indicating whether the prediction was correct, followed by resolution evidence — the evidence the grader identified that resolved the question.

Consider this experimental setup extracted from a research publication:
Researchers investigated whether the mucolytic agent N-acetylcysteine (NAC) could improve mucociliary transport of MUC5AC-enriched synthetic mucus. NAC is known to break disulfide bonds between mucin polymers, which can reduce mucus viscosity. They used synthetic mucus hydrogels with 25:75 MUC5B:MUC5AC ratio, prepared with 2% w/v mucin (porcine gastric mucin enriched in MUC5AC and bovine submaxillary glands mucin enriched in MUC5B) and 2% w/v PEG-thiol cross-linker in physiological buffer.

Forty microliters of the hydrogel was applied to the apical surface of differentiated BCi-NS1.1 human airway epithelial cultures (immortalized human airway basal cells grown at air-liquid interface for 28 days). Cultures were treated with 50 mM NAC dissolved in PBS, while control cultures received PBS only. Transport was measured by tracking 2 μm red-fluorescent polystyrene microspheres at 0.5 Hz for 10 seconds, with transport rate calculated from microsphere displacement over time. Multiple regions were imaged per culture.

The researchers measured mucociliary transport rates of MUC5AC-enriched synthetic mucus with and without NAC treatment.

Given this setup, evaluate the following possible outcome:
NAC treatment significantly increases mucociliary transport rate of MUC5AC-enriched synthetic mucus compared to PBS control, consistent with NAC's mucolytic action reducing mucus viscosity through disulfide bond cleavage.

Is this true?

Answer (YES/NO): YES